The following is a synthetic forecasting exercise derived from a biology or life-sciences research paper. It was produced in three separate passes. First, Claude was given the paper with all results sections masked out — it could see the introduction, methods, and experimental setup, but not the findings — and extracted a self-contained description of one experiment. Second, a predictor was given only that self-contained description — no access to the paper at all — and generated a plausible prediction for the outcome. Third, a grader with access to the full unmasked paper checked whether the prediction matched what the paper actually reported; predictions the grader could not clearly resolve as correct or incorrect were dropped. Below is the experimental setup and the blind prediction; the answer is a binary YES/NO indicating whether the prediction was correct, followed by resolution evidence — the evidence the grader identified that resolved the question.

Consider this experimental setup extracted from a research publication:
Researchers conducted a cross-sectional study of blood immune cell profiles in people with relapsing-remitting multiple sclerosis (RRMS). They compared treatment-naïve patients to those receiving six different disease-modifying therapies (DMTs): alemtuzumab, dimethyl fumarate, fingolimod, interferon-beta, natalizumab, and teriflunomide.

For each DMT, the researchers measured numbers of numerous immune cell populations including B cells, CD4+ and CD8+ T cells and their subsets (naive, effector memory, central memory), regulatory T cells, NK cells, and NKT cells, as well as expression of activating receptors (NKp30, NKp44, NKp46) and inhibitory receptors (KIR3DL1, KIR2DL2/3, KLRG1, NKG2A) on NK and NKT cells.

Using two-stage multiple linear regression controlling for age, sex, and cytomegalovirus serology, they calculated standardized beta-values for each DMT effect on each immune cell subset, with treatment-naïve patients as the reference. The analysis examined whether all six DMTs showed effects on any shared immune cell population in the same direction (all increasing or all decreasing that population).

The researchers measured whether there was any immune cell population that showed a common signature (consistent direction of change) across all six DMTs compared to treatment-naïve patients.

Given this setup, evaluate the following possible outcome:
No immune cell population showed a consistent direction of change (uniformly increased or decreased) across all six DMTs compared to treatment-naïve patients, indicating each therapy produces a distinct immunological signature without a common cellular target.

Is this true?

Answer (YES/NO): YES